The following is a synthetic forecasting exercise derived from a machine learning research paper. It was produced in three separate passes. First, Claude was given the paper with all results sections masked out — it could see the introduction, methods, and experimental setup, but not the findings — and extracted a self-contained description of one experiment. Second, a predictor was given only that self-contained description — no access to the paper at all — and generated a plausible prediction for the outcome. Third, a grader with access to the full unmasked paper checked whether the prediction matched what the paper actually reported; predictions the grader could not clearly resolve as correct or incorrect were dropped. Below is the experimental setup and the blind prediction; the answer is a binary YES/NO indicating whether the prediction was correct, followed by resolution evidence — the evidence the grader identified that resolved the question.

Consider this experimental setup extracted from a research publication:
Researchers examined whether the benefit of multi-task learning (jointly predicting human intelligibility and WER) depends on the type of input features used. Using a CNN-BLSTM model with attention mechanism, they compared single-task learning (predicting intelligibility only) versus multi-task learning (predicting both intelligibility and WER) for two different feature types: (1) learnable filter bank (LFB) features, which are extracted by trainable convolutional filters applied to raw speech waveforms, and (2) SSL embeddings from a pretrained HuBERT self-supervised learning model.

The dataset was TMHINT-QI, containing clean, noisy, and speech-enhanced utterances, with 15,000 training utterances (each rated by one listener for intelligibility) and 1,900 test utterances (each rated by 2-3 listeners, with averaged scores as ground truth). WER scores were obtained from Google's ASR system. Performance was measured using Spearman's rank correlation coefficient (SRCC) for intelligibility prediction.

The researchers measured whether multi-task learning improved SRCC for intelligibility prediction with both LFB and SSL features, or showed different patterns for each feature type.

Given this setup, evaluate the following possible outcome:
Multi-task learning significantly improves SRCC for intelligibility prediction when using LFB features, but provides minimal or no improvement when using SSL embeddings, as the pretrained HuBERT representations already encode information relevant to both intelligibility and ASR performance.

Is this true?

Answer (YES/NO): YES